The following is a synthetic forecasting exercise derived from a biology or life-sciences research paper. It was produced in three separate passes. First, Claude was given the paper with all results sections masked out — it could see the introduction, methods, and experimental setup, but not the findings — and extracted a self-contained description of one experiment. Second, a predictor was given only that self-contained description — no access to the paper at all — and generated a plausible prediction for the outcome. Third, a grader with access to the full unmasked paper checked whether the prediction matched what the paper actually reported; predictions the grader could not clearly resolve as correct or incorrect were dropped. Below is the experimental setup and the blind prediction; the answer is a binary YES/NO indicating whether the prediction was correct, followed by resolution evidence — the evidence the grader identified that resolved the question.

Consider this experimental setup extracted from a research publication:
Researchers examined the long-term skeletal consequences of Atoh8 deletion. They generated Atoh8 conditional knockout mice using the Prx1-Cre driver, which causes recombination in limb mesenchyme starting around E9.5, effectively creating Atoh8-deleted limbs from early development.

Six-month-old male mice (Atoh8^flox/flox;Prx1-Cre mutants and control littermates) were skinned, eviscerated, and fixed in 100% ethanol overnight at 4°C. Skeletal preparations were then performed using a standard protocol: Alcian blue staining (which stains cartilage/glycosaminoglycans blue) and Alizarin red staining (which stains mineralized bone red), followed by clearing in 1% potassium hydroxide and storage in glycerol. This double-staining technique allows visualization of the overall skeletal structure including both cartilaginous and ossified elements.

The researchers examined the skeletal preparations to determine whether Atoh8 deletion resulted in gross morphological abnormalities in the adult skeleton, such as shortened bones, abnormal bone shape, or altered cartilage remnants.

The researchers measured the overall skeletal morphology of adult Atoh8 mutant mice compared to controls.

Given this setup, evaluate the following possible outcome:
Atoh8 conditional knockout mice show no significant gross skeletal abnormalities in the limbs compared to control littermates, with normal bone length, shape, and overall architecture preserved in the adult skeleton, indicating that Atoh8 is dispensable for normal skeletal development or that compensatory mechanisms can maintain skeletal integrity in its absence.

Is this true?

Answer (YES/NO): NO